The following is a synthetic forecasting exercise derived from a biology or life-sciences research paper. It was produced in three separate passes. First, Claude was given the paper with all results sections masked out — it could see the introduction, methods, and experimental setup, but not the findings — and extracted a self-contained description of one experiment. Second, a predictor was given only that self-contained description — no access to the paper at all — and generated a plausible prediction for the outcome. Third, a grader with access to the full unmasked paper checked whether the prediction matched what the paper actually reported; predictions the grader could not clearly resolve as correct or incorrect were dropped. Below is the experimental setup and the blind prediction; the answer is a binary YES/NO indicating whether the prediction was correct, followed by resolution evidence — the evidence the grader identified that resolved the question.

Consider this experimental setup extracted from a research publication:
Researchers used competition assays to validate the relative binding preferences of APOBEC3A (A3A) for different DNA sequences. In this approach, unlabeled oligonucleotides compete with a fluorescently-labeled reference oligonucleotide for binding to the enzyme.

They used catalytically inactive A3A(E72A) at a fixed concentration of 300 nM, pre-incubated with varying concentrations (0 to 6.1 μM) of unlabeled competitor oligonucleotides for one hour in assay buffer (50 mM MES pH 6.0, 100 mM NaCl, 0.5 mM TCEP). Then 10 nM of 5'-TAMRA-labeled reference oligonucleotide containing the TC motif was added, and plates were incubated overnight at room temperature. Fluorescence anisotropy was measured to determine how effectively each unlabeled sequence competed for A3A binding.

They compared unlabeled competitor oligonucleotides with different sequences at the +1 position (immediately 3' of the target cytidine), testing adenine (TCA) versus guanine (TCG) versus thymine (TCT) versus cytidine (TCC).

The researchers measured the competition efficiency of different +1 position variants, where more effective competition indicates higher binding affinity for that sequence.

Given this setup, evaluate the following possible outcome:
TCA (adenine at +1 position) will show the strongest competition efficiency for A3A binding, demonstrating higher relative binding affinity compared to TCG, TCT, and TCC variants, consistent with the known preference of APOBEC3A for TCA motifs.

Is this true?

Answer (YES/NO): NO